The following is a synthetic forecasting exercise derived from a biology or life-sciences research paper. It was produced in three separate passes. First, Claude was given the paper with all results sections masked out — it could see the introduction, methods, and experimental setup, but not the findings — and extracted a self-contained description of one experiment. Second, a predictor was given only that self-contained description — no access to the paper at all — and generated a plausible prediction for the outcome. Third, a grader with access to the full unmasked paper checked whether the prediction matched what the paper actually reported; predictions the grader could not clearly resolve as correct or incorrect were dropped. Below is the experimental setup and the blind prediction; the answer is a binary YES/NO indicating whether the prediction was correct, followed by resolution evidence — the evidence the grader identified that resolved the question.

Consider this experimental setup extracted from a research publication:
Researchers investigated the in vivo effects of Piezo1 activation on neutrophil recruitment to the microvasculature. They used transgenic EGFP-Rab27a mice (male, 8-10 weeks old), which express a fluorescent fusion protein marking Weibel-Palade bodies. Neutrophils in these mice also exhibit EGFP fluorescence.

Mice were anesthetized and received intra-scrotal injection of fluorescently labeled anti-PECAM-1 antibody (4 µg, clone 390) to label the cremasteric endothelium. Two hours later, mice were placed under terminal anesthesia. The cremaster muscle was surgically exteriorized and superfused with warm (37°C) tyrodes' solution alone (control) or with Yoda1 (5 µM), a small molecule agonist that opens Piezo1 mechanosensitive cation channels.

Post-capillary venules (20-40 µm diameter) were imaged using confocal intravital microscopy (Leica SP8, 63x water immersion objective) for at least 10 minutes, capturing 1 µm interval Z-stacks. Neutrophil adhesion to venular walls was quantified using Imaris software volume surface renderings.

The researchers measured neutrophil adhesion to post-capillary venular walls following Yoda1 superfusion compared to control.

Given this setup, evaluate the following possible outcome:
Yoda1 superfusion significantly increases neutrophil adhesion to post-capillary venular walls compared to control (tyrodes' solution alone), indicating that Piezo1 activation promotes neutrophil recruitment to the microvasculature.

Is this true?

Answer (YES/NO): YES